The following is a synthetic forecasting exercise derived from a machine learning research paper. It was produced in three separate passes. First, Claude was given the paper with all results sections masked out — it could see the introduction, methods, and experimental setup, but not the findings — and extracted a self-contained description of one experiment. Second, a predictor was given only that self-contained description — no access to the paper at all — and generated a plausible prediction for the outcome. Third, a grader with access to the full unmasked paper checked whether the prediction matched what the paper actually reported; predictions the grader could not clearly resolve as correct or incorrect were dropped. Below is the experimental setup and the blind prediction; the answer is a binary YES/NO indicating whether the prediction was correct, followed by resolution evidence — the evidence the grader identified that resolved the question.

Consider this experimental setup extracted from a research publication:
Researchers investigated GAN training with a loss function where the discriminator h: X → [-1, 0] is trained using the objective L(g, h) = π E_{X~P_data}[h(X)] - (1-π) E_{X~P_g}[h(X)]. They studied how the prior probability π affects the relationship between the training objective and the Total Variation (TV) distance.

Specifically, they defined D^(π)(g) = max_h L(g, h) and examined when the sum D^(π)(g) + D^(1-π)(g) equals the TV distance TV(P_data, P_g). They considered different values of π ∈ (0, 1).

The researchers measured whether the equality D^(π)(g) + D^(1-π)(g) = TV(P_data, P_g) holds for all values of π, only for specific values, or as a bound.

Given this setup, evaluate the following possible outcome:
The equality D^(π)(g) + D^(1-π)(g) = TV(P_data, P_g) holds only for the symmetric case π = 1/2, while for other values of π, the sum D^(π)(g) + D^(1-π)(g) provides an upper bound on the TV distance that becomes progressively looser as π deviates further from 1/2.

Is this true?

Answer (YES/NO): NO